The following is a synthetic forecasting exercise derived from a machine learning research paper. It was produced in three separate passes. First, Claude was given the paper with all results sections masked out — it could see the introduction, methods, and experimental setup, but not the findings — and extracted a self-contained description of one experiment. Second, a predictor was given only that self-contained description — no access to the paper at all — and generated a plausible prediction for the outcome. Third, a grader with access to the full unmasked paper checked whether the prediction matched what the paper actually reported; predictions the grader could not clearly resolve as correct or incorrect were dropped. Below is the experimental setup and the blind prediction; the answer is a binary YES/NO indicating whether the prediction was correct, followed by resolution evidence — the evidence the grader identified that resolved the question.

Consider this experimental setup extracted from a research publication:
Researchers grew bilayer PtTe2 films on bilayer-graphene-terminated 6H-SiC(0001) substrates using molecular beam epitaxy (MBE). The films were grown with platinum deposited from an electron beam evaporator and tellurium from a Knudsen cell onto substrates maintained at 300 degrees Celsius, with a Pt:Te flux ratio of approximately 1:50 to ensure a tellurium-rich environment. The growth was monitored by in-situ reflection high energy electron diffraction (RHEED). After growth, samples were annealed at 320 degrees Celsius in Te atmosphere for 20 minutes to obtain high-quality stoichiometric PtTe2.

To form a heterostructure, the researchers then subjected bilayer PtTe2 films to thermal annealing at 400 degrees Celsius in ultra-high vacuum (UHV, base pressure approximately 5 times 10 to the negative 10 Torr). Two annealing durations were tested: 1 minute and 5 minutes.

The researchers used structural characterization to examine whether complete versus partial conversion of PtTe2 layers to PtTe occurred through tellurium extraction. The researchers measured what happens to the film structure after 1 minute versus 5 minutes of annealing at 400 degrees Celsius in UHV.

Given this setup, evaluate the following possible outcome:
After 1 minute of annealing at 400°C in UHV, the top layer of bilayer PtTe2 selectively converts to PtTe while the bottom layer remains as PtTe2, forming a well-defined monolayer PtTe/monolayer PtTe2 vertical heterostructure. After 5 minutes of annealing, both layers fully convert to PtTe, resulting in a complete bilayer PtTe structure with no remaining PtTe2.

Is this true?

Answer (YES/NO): NO